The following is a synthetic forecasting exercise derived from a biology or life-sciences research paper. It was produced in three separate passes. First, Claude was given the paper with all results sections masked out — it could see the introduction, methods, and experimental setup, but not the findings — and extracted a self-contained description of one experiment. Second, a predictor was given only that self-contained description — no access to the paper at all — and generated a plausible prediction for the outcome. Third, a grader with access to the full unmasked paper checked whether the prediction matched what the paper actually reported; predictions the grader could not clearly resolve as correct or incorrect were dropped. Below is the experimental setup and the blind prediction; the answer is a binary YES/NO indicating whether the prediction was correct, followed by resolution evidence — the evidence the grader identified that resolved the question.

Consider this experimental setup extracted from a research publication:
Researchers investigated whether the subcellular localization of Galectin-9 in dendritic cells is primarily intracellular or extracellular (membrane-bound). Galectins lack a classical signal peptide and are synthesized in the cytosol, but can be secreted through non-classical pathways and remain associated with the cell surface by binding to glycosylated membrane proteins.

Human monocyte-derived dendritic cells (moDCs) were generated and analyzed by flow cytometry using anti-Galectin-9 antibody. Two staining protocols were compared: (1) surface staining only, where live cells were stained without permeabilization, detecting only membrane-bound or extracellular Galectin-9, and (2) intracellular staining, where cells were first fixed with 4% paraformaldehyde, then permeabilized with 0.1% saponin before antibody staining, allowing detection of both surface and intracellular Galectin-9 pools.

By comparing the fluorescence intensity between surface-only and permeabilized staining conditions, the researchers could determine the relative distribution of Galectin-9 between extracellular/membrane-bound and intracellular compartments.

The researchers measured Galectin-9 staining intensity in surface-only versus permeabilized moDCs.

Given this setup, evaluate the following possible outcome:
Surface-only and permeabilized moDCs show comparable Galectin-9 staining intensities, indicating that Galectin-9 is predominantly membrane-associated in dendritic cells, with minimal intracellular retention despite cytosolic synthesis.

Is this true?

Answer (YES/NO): NO